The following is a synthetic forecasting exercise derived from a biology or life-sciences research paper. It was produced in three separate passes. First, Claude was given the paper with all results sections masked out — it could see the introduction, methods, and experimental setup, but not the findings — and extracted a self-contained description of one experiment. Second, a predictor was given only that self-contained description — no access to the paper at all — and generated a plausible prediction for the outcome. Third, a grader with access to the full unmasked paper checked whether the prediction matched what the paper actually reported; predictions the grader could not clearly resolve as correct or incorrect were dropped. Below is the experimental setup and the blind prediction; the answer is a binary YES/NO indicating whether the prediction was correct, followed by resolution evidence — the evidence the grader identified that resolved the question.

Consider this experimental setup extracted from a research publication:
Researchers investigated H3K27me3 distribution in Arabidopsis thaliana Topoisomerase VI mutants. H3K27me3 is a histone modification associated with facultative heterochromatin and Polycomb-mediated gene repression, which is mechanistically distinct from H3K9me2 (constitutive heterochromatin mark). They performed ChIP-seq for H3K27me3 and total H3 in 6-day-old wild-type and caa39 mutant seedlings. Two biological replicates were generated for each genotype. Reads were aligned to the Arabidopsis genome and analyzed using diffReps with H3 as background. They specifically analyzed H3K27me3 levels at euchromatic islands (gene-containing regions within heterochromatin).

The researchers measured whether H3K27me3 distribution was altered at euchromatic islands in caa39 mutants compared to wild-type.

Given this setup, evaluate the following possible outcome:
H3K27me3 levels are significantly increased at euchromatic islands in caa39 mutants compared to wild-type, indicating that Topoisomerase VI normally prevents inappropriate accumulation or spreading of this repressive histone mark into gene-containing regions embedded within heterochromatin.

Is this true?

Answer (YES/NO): NO